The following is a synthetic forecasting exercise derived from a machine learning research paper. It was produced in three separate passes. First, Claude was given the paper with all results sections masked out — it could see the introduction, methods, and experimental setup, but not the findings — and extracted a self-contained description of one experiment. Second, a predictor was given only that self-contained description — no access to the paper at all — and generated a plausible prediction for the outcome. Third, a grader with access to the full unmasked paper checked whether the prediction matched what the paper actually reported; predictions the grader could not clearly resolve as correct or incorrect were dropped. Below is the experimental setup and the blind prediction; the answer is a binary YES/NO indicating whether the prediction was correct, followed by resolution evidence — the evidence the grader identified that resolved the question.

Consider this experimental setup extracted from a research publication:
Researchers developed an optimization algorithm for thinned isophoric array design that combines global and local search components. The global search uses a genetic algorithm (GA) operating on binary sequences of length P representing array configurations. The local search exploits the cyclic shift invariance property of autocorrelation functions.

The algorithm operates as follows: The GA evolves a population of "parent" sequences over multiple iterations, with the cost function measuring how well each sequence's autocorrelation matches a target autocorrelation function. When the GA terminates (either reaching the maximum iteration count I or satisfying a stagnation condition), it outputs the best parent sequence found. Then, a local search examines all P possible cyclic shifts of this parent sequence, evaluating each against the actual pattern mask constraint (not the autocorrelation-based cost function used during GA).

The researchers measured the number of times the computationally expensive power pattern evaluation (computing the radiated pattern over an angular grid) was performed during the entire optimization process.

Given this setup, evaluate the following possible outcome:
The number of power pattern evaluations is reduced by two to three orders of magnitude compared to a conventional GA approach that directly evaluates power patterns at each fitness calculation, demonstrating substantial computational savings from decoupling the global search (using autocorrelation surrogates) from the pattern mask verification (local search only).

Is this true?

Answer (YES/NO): NO